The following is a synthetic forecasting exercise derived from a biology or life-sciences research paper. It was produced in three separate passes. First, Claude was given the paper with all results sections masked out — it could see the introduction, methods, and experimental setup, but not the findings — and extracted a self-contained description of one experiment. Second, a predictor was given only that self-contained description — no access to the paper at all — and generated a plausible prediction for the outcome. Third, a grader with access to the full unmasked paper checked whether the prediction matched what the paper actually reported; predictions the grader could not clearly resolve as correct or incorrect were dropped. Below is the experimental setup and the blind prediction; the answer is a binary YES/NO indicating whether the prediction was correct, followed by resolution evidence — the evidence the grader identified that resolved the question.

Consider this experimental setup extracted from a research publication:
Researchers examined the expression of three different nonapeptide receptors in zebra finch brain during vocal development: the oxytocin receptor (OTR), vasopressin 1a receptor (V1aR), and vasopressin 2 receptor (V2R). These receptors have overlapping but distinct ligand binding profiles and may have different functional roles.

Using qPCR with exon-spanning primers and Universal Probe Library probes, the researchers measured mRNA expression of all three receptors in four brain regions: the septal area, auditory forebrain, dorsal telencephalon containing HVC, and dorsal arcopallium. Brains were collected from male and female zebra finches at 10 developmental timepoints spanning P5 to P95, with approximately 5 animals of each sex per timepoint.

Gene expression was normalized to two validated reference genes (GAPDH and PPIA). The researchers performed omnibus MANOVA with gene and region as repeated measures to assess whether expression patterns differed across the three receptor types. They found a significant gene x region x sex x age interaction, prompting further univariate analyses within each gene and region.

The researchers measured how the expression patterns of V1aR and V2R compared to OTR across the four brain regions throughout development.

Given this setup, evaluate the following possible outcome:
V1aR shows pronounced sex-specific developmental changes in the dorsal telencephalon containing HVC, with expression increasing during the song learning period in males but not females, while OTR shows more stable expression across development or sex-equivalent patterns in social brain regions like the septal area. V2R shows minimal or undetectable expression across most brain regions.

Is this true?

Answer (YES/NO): NO